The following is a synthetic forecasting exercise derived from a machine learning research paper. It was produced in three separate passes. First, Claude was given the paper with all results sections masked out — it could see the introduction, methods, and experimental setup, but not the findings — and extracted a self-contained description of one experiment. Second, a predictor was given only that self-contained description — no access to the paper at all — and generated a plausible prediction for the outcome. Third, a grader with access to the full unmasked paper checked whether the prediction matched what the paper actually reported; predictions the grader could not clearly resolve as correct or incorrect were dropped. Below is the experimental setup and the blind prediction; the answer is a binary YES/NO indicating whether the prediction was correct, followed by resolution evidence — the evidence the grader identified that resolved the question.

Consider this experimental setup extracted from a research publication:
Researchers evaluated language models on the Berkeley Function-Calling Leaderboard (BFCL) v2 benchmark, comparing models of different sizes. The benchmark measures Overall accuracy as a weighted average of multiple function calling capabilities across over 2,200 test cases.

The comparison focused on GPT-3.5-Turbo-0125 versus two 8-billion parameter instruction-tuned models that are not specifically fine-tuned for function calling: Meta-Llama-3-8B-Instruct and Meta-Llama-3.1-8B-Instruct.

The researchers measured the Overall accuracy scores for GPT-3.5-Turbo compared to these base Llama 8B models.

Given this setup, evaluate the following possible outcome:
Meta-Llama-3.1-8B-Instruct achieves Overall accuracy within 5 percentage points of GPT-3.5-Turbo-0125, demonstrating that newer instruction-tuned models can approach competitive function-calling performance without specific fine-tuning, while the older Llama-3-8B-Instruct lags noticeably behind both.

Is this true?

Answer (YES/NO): NO